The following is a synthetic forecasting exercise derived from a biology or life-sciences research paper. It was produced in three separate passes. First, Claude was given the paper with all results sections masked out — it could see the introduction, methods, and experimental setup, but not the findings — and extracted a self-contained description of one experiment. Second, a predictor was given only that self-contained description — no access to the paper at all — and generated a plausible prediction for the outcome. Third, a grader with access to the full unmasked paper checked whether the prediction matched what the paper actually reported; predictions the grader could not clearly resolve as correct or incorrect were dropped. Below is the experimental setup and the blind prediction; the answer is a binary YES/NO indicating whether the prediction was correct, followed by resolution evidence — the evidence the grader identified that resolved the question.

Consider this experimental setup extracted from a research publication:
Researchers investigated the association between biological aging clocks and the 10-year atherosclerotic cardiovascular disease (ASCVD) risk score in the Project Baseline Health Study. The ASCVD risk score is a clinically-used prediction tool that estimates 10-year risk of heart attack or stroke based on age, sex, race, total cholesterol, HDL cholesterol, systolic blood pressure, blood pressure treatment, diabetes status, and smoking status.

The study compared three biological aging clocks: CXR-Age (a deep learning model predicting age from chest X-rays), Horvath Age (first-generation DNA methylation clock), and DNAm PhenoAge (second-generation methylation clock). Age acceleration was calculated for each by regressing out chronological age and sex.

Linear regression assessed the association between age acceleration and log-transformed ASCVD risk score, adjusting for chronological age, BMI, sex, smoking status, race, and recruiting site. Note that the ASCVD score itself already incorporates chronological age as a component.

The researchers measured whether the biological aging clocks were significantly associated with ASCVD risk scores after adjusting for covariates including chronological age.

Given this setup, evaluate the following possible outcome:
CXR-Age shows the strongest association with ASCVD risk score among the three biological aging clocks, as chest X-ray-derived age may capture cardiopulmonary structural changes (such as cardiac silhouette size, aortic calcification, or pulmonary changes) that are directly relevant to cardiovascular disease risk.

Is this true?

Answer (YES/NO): YES